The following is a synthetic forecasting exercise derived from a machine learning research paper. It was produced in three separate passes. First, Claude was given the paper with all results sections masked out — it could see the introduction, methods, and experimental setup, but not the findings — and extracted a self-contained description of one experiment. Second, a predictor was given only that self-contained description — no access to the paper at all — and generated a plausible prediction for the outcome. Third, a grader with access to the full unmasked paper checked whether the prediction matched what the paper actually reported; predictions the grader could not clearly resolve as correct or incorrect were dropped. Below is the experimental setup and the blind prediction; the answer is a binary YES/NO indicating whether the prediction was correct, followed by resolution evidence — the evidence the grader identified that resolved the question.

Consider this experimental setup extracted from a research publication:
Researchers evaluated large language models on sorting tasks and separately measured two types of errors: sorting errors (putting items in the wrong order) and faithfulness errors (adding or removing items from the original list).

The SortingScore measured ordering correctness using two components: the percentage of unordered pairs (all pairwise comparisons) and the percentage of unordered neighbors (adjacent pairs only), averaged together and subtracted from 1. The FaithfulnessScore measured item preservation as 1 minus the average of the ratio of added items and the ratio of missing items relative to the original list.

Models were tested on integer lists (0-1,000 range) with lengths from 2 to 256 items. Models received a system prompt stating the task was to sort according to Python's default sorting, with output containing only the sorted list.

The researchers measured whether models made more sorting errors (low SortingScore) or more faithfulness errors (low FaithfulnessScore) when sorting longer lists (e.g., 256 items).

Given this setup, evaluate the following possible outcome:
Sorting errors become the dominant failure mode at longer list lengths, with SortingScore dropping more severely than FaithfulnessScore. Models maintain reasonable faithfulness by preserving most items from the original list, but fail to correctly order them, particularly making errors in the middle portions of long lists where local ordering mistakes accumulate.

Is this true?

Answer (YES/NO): NO